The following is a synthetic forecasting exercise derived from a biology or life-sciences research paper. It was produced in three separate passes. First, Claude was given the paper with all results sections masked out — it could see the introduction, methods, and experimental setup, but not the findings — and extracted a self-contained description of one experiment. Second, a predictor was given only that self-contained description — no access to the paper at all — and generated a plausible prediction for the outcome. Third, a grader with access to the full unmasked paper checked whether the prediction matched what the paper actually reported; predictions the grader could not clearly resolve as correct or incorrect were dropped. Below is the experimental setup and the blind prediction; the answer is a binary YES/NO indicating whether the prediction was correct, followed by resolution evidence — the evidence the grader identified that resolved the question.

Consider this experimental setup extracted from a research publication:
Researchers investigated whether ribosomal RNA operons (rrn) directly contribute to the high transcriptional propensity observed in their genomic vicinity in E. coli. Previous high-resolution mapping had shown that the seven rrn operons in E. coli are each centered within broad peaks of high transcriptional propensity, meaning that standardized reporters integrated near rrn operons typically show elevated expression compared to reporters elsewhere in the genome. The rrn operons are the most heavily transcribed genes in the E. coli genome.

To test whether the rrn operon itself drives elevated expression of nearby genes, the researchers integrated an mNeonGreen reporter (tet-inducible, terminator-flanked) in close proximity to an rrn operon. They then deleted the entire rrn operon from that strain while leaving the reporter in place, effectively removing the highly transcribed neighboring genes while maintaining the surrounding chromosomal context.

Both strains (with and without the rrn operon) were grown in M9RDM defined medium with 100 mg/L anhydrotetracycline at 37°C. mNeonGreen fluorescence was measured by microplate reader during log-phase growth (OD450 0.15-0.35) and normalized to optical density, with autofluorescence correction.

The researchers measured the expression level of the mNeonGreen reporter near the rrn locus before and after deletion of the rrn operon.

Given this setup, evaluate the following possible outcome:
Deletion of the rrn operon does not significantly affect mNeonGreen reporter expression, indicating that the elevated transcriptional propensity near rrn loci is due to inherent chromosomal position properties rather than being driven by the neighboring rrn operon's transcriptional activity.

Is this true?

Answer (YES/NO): YES